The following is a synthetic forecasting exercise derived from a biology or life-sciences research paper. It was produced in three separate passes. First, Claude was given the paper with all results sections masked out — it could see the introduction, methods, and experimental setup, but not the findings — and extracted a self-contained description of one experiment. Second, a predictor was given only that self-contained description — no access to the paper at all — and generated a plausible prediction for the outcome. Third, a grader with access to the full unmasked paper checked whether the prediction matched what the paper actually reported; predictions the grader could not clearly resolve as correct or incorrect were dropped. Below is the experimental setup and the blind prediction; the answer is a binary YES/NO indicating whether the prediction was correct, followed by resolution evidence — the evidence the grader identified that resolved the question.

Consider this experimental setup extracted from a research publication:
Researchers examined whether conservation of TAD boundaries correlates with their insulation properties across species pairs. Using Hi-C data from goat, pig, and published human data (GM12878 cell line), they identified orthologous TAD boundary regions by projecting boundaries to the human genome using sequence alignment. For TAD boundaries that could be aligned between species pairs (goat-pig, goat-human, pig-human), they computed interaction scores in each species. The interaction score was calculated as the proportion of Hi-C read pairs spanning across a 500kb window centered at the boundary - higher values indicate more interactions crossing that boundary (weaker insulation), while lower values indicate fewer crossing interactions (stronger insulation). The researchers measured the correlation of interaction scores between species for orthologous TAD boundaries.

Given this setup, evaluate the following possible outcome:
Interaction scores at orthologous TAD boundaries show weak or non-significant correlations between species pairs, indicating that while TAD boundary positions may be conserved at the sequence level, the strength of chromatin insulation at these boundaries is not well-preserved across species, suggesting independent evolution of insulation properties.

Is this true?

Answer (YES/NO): NO